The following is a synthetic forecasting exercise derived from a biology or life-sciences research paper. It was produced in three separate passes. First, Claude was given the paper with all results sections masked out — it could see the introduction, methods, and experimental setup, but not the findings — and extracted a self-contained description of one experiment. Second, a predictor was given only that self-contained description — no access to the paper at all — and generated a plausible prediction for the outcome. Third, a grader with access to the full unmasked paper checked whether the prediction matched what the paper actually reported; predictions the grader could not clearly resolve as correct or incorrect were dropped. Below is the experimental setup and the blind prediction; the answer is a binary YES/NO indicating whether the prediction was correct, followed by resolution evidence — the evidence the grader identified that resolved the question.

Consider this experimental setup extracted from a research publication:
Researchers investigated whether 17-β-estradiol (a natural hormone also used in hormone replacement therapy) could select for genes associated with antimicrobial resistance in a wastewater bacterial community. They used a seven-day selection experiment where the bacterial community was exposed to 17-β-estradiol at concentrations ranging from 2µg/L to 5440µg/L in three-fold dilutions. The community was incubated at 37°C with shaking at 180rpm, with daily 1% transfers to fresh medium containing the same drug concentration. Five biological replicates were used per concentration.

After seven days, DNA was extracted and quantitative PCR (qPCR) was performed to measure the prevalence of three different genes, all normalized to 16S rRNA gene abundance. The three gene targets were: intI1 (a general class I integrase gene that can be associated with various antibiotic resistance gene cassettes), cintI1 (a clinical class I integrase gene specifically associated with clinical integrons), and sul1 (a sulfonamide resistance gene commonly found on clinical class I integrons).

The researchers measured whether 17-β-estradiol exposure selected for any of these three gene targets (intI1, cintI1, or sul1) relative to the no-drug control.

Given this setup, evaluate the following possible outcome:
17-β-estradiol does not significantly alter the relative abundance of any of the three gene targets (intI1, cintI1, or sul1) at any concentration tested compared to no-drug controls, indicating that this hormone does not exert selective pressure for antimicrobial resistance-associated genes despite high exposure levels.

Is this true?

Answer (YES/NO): NO